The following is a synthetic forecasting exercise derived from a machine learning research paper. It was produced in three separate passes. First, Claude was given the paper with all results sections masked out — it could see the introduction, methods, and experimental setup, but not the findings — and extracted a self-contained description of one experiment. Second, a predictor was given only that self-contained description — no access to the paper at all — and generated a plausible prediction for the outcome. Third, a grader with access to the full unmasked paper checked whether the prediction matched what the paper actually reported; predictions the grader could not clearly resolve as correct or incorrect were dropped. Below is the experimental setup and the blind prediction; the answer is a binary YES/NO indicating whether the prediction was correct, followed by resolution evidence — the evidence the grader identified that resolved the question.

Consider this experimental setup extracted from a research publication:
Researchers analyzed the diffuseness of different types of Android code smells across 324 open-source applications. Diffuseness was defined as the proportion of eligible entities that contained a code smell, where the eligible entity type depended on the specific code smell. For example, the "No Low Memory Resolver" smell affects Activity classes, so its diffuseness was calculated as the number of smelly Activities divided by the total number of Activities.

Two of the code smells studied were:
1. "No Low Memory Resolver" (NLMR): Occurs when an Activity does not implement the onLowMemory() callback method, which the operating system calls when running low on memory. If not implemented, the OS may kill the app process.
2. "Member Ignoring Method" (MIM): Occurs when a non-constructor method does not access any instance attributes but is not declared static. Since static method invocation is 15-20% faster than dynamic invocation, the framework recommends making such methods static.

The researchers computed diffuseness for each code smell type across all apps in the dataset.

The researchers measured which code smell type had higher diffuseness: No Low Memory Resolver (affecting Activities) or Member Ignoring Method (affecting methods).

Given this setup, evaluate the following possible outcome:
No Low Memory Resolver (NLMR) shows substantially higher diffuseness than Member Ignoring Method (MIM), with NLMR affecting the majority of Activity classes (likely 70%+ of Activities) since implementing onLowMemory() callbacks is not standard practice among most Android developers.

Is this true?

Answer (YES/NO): YES